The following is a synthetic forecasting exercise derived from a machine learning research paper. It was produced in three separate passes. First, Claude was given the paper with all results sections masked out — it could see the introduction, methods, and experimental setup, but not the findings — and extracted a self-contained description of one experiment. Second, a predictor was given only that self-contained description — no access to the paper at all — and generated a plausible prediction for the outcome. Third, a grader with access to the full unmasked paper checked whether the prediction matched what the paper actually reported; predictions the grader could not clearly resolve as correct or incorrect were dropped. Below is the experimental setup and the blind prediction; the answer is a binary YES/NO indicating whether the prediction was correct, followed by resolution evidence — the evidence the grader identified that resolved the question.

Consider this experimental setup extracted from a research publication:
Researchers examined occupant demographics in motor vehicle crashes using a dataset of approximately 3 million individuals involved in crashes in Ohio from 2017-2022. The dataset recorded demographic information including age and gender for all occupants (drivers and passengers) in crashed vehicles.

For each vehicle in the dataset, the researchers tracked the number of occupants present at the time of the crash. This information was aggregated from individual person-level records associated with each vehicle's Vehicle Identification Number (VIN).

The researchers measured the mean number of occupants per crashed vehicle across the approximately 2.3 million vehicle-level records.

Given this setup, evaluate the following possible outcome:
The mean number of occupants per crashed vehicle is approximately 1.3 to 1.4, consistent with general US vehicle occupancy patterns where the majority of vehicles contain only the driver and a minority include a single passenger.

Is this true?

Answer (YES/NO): YES